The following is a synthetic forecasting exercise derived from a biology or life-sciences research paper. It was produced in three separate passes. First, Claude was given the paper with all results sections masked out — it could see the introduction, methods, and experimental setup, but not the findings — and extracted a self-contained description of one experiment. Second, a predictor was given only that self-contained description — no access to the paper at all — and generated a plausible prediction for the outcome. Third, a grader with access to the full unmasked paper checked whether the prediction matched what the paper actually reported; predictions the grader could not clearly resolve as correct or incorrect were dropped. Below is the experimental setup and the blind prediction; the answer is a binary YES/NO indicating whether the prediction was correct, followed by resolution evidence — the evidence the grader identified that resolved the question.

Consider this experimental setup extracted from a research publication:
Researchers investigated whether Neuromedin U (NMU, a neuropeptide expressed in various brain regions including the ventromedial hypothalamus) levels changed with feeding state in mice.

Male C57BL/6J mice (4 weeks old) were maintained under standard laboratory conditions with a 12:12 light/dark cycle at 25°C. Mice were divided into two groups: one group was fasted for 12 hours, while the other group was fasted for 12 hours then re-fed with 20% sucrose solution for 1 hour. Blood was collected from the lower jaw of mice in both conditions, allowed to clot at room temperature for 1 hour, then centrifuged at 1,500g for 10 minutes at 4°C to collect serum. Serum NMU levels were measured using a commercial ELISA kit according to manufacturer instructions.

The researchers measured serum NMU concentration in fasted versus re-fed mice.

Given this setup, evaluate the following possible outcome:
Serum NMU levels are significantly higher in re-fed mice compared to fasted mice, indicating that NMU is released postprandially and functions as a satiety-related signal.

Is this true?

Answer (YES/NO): YES